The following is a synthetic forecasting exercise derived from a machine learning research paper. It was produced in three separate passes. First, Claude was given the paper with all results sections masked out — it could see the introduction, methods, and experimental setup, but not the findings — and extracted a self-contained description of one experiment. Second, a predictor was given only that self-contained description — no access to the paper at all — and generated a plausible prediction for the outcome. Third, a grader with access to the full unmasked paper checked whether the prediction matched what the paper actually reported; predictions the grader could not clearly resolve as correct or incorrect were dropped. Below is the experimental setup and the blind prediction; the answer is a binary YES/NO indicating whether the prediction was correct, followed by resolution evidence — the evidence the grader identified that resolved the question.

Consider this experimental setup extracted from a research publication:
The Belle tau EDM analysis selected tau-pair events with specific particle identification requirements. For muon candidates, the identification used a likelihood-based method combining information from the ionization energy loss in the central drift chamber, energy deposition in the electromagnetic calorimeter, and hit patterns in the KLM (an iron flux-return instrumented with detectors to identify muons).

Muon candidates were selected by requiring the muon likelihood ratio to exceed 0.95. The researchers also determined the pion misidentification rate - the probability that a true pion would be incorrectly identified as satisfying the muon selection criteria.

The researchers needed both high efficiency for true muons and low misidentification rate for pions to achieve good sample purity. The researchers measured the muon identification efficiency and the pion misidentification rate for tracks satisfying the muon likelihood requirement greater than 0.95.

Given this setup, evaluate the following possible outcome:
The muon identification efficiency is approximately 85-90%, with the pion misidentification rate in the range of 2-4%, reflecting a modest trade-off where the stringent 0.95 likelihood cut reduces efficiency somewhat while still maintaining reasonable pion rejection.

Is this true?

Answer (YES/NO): NO